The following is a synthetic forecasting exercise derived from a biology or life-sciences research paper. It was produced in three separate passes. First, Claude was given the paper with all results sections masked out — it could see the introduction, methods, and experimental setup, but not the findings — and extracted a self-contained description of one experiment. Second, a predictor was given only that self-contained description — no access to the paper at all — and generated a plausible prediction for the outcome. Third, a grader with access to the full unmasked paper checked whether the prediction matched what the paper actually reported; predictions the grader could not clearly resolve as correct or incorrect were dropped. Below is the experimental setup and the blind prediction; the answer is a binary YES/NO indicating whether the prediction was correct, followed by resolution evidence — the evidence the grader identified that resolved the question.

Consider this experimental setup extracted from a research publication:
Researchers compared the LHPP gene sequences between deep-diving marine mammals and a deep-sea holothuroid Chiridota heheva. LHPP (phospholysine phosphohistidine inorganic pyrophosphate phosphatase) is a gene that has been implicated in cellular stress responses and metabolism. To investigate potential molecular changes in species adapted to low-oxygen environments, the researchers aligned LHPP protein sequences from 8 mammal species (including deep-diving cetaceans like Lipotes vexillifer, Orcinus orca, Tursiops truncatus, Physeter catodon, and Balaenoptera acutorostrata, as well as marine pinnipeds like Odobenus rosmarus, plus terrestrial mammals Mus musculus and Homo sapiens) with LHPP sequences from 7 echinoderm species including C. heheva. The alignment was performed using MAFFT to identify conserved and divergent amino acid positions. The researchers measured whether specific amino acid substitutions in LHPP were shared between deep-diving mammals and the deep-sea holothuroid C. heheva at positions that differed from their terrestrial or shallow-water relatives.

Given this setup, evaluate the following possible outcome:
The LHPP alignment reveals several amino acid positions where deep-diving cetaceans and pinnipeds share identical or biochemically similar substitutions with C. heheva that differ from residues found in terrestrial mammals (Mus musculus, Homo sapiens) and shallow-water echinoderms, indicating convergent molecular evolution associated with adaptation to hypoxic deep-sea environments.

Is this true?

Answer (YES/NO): NO